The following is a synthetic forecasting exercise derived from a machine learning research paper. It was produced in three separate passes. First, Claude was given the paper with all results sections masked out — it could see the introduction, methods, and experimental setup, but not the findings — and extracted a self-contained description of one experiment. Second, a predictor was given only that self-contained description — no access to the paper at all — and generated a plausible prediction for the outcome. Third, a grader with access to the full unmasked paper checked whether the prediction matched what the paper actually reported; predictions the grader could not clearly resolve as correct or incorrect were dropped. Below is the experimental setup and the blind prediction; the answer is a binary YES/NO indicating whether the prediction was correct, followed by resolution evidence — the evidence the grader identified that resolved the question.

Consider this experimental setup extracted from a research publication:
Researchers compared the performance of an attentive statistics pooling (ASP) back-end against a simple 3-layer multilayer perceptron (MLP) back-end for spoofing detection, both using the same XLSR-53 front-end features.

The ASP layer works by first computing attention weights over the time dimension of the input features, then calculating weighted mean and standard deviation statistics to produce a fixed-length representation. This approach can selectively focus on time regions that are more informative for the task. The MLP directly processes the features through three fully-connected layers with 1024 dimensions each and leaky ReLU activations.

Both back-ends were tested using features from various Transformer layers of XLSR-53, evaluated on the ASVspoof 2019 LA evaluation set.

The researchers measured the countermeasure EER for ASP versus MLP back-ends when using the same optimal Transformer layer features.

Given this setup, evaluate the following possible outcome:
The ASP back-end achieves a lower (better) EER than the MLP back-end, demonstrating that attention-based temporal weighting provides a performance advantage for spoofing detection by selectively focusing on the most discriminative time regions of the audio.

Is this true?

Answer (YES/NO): YES